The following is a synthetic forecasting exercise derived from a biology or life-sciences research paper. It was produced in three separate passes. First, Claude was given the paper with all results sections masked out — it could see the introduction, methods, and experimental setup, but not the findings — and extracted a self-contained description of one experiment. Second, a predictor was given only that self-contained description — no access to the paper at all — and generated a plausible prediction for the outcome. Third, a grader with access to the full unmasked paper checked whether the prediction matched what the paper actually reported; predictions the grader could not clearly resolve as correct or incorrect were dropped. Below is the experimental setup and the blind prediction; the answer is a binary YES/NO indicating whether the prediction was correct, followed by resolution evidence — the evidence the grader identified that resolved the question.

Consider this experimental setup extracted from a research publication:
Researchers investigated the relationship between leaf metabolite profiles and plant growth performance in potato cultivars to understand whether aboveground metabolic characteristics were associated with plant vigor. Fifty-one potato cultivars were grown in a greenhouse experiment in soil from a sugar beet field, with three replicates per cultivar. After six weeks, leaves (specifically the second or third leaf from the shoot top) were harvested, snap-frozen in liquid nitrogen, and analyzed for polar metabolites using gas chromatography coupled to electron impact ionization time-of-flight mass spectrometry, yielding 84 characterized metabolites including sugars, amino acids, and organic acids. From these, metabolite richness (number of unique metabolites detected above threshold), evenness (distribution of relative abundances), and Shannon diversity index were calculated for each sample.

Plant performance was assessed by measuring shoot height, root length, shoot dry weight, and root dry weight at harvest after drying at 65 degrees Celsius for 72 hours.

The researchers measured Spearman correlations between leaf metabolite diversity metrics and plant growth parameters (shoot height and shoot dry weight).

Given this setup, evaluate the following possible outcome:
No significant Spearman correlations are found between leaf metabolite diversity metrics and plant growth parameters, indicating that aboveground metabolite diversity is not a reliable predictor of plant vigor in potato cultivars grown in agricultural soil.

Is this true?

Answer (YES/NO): NO